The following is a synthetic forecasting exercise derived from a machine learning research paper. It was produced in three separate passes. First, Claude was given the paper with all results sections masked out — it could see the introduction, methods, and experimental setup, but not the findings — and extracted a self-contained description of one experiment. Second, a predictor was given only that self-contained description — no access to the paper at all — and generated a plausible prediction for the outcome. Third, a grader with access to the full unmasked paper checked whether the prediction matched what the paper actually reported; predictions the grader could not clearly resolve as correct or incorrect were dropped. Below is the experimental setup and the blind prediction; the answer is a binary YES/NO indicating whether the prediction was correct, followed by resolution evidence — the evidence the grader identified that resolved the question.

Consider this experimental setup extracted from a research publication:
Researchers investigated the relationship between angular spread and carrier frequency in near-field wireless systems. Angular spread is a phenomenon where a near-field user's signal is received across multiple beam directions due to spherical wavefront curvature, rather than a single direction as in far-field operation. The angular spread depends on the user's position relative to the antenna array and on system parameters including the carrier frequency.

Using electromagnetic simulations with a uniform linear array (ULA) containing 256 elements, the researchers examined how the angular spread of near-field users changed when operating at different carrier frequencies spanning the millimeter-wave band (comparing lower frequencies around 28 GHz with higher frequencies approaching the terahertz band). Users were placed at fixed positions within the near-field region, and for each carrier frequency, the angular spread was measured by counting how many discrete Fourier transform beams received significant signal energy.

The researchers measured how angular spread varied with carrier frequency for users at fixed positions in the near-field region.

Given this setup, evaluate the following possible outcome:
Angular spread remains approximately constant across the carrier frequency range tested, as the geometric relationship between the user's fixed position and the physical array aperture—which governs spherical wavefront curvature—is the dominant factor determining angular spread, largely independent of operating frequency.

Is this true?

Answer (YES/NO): NO